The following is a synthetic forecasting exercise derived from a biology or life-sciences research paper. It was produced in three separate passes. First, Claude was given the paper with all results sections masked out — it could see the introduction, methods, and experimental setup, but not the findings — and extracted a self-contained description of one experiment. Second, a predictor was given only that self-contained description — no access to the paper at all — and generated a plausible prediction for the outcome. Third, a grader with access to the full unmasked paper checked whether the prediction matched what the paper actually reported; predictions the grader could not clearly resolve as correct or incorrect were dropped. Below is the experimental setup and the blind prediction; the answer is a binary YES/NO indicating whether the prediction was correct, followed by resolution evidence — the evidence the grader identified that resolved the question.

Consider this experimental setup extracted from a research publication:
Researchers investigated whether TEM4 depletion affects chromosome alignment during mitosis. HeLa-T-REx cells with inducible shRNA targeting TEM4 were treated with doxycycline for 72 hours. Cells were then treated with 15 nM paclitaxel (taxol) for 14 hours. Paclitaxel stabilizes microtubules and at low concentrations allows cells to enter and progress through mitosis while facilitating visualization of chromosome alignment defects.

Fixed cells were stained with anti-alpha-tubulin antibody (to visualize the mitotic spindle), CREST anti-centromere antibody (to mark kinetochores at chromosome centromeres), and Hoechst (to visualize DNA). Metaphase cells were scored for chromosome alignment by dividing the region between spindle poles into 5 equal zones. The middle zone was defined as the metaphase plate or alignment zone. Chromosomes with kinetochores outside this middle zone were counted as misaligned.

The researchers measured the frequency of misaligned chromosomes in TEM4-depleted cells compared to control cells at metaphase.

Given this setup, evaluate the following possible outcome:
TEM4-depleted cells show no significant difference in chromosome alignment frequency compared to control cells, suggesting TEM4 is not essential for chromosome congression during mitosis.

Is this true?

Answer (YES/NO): NO